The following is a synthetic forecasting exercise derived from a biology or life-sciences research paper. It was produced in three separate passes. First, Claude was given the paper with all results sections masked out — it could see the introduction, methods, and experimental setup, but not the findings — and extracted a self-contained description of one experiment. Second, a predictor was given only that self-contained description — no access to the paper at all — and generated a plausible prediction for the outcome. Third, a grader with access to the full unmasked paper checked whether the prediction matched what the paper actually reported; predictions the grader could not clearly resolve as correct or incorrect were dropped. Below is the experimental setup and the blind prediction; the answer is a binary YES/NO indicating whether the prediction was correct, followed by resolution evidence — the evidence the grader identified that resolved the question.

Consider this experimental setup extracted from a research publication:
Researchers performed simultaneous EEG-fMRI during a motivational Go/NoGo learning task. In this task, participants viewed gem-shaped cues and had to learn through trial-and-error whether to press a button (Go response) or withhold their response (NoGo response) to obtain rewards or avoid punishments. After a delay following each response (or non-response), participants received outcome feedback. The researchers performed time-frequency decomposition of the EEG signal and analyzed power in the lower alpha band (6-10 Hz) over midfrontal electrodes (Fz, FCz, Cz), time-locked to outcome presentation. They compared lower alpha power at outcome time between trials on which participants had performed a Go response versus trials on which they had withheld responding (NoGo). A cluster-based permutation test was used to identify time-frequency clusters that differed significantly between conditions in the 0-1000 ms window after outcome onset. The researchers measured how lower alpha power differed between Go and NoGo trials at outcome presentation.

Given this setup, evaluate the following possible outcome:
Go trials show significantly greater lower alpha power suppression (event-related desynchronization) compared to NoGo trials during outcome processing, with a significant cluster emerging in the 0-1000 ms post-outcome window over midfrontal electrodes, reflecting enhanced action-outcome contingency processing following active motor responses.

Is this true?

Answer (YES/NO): NO